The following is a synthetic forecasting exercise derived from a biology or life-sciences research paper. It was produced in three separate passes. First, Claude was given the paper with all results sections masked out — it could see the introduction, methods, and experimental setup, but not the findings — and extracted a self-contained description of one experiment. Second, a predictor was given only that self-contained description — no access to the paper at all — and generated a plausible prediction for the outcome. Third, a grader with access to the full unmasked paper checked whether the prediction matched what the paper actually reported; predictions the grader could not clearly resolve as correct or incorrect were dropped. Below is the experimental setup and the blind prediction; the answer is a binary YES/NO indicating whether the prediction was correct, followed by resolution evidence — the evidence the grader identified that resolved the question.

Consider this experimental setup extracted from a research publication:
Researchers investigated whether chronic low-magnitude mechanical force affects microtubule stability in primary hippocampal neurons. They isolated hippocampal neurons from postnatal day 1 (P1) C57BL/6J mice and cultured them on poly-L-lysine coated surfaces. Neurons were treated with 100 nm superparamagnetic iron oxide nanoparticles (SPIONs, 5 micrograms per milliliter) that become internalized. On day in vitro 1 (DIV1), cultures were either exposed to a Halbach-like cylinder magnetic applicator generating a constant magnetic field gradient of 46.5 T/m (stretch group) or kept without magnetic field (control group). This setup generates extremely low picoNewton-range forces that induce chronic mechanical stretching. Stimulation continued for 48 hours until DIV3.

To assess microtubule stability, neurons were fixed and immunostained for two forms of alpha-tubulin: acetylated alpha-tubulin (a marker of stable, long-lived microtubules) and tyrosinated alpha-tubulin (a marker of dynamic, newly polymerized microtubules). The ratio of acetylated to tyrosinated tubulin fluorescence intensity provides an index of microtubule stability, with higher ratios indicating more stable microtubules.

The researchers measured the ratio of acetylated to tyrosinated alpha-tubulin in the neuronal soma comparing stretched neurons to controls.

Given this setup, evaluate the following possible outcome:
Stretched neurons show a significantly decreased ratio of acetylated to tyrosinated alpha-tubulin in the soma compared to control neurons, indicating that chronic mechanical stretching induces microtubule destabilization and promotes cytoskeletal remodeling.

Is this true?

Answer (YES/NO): NO